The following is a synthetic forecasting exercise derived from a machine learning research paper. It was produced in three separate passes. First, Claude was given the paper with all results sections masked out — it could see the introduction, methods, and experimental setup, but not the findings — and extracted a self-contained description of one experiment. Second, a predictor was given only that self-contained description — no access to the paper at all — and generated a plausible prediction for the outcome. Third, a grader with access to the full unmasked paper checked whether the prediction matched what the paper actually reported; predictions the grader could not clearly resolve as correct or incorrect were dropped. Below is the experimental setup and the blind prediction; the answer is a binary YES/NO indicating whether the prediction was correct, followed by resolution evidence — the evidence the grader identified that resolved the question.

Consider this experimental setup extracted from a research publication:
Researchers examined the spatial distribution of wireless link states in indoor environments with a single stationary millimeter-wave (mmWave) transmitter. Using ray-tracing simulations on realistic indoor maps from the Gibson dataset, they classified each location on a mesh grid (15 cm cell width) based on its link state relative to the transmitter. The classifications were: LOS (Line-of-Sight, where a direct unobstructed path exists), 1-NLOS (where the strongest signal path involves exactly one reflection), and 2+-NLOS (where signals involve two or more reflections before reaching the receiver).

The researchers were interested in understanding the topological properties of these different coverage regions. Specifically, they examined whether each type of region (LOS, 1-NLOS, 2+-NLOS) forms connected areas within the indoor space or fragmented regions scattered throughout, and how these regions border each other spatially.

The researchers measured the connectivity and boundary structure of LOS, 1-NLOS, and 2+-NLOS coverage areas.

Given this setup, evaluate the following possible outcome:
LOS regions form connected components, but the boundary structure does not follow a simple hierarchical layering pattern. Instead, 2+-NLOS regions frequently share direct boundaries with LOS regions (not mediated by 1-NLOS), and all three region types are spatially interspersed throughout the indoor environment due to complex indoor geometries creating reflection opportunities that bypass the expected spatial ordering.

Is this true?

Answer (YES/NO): NO